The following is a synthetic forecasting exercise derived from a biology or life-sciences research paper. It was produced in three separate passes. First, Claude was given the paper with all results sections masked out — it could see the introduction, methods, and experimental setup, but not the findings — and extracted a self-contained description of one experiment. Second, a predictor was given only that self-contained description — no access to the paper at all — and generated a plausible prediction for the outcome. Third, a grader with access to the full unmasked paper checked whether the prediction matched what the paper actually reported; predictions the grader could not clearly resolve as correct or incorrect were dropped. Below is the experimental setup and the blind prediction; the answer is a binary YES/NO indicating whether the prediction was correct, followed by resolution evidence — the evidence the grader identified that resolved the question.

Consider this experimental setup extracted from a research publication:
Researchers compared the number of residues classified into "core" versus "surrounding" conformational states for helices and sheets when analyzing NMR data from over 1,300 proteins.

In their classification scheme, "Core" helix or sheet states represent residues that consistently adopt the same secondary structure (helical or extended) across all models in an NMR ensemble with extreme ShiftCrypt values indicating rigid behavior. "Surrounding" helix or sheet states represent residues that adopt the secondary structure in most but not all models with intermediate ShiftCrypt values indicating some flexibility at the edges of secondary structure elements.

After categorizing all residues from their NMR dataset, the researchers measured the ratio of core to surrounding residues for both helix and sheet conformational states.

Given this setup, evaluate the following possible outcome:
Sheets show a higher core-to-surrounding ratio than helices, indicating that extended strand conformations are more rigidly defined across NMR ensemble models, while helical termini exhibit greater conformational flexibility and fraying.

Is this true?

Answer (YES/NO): NO